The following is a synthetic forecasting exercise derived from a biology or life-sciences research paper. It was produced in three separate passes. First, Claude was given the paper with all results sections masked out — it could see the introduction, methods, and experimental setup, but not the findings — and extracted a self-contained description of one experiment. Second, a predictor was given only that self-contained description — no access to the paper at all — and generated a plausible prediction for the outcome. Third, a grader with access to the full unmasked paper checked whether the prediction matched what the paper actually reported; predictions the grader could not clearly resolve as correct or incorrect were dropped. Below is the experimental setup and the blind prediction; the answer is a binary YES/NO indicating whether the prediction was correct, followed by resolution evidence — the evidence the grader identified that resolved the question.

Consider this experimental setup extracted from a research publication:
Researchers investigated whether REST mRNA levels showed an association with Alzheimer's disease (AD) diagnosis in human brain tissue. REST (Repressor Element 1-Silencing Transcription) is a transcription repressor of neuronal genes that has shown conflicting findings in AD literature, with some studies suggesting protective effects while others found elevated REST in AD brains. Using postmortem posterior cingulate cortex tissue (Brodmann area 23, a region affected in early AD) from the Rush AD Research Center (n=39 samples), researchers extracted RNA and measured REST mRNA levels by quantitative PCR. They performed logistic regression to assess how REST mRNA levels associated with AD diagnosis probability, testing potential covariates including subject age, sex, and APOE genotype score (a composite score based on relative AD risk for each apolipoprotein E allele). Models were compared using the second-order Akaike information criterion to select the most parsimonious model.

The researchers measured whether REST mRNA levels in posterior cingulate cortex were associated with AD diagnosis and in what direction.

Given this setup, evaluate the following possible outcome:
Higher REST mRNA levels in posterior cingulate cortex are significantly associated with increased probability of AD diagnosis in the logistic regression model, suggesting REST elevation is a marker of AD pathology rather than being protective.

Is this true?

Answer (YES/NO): NO